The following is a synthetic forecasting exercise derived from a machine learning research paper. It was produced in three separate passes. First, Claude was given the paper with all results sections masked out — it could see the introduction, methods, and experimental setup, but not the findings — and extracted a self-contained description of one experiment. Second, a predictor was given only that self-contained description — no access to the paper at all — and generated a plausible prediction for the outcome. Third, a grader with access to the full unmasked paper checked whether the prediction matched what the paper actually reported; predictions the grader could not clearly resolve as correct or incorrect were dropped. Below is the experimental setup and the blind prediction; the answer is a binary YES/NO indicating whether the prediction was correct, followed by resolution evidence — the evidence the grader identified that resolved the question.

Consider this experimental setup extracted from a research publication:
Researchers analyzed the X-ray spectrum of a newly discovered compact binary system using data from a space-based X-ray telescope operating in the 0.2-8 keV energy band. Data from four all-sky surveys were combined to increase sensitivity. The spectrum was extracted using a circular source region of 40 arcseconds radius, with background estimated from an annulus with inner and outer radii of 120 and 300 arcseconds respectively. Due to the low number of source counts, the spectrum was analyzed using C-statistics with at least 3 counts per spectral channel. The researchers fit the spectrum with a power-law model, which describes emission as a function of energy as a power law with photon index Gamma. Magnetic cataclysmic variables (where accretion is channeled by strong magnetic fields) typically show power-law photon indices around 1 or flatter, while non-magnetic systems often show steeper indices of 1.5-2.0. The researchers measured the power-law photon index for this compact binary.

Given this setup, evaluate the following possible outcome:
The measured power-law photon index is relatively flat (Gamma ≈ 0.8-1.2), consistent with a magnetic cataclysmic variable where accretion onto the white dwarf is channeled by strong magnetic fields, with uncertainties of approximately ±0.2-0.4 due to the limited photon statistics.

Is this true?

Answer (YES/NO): NO